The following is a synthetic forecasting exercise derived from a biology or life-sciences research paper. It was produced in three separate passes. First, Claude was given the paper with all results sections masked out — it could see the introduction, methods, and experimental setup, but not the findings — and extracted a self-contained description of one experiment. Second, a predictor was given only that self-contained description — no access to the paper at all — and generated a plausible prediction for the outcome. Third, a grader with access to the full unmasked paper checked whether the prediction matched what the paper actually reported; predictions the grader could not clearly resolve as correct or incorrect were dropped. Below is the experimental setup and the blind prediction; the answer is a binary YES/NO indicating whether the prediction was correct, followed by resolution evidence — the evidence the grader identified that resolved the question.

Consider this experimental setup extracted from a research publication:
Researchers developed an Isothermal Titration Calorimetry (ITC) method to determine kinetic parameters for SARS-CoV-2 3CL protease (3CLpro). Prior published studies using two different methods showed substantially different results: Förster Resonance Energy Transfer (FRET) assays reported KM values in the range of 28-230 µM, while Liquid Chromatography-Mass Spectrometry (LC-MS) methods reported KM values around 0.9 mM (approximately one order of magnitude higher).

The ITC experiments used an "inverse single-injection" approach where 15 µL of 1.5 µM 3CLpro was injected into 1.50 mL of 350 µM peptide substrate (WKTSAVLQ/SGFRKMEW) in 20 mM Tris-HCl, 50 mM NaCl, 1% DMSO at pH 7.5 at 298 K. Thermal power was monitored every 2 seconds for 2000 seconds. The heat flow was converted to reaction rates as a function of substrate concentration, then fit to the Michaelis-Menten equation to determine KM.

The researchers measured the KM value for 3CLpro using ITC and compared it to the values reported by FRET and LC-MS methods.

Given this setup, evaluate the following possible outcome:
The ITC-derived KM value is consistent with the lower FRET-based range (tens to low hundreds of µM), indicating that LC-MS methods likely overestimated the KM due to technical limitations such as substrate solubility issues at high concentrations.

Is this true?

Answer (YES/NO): YES